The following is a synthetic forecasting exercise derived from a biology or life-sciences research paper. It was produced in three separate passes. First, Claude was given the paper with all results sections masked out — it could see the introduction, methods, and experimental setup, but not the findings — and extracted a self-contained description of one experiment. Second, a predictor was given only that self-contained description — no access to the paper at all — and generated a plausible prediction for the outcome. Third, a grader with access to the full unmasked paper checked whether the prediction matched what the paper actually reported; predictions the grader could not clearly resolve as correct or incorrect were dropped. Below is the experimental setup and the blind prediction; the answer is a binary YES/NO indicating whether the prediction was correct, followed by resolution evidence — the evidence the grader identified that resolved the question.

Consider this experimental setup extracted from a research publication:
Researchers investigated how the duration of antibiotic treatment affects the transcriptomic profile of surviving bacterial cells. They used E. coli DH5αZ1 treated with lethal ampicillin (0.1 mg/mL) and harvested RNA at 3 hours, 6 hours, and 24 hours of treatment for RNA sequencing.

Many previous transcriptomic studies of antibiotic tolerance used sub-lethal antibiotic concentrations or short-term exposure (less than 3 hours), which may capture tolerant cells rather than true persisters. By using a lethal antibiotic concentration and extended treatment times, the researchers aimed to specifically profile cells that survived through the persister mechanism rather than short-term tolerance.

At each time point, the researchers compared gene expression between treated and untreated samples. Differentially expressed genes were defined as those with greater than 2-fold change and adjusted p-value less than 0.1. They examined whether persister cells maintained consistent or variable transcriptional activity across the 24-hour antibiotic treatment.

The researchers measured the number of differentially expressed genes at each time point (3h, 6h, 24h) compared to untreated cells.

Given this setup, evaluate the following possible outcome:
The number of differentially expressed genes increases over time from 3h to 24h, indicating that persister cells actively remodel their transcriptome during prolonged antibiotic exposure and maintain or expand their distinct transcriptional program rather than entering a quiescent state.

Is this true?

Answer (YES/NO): NO